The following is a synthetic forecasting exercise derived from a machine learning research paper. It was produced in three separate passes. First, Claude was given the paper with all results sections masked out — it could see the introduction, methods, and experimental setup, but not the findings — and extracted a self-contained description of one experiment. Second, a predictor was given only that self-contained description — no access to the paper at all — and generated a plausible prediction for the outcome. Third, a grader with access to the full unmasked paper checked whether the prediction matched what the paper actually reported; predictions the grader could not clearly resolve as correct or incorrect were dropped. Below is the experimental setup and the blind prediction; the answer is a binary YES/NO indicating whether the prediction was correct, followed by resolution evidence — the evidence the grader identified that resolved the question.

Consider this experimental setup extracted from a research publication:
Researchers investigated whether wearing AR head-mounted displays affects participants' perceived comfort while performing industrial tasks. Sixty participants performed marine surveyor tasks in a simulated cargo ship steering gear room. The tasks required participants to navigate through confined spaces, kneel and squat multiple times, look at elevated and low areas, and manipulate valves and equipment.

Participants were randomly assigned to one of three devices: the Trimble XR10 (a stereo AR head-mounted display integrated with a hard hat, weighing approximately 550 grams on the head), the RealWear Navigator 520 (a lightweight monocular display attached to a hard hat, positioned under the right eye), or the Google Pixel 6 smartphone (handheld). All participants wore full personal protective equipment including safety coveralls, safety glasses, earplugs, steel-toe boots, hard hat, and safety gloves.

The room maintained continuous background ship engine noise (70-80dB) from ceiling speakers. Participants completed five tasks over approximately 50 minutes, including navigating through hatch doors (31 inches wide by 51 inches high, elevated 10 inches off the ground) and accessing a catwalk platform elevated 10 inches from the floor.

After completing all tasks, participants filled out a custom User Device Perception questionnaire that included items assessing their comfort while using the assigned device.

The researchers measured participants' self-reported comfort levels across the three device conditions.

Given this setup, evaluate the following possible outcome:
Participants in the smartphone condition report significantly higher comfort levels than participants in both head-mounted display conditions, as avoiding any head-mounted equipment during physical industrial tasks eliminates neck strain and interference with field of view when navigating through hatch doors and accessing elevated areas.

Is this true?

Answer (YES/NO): NO